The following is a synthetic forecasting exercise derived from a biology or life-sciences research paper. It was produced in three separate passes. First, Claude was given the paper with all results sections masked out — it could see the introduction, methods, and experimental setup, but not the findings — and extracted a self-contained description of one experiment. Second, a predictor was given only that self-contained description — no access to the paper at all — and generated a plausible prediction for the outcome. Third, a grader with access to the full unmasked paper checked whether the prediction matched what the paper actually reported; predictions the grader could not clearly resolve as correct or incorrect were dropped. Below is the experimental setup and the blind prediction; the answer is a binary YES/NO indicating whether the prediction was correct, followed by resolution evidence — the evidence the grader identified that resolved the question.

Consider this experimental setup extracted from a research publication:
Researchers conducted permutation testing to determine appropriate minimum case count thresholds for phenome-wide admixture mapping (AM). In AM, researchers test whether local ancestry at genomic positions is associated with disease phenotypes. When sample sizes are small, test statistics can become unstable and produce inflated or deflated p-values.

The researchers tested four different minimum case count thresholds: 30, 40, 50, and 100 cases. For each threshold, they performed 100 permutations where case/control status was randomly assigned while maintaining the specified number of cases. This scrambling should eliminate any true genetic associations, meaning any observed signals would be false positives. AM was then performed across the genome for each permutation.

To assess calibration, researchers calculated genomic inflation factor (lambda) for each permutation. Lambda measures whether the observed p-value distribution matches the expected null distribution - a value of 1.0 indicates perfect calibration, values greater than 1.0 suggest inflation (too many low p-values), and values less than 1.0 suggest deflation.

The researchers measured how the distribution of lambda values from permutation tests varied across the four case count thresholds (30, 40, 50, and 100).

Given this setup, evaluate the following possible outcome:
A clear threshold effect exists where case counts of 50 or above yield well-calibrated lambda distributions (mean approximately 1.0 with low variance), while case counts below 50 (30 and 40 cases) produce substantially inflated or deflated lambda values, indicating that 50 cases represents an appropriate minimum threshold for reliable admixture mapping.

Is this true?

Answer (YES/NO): NO